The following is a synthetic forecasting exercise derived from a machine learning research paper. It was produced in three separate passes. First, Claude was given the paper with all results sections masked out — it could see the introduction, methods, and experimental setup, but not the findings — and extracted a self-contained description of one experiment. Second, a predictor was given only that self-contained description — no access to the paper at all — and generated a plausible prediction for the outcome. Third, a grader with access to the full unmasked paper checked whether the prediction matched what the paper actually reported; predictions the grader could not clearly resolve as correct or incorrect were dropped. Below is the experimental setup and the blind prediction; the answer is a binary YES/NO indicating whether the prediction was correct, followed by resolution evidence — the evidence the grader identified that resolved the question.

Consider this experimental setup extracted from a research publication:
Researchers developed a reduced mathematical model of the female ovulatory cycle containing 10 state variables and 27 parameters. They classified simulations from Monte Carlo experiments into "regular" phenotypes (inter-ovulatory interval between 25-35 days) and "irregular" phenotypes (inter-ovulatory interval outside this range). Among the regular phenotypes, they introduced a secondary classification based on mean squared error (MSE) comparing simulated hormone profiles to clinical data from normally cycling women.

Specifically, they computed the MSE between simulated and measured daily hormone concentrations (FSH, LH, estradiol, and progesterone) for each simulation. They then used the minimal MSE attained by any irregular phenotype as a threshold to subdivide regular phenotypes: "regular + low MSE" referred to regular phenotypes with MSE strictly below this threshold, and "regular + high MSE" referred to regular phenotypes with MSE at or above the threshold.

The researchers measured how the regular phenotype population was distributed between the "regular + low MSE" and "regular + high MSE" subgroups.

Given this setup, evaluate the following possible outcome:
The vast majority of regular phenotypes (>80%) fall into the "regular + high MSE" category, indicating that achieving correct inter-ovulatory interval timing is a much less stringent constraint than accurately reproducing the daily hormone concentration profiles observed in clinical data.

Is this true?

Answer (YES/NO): NO